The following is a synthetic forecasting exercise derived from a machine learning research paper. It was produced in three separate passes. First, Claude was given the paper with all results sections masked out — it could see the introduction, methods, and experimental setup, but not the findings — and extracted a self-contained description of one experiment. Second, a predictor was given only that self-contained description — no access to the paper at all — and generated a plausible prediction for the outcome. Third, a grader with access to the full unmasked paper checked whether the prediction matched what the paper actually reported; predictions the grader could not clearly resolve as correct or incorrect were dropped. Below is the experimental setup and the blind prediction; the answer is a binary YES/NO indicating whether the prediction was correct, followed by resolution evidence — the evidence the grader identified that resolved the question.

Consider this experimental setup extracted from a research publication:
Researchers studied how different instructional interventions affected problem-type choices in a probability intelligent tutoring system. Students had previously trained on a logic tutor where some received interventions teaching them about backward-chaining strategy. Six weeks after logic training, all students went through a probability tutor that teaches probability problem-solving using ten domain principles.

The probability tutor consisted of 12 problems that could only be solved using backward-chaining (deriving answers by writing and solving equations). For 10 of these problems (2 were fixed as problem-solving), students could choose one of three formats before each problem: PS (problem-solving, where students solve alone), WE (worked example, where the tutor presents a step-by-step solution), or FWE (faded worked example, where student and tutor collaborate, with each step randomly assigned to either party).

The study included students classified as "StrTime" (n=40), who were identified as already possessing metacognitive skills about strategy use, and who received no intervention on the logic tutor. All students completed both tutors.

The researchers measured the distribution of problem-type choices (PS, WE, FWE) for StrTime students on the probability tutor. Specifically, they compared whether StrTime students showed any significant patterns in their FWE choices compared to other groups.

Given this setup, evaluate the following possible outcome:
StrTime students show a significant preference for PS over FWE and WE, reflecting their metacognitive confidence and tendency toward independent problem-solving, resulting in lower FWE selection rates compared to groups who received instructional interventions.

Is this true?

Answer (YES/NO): NO